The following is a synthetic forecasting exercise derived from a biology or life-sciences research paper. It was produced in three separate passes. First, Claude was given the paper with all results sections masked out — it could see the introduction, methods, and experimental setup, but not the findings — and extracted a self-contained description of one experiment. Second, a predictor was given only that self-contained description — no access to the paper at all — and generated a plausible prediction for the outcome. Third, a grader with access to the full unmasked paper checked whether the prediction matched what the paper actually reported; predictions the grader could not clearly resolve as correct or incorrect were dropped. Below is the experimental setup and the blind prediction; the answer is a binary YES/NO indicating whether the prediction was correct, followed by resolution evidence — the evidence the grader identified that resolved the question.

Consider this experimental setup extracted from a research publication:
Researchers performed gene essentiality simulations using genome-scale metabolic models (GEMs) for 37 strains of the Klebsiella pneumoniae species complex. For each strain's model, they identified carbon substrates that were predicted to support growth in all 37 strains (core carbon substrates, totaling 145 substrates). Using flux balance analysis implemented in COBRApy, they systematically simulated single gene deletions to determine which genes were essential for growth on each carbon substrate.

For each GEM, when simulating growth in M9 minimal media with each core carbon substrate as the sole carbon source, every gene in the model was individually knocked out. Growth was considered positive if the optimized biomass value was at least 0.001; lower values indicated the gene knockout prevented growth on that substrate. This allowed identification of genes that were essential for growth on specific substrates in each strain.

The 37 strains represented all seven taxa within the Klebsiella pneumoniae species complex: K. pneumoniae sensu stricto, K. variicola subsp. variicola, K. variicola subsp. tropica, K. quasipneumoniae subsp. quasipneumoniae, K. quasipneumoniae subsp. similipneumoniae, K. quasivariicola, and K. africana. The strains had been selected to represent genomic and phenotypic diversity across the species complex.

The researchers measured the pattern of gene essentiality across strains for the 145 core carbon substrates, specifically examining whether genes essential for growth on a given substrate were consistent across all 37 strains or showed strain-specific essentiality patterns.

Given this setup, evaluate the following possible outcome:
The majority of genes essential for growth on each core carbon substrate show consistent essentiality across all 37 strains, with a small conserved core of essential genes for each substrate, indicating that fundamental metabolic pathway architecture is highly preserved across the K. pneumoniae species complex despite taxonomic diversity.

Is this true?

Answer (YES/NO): NO